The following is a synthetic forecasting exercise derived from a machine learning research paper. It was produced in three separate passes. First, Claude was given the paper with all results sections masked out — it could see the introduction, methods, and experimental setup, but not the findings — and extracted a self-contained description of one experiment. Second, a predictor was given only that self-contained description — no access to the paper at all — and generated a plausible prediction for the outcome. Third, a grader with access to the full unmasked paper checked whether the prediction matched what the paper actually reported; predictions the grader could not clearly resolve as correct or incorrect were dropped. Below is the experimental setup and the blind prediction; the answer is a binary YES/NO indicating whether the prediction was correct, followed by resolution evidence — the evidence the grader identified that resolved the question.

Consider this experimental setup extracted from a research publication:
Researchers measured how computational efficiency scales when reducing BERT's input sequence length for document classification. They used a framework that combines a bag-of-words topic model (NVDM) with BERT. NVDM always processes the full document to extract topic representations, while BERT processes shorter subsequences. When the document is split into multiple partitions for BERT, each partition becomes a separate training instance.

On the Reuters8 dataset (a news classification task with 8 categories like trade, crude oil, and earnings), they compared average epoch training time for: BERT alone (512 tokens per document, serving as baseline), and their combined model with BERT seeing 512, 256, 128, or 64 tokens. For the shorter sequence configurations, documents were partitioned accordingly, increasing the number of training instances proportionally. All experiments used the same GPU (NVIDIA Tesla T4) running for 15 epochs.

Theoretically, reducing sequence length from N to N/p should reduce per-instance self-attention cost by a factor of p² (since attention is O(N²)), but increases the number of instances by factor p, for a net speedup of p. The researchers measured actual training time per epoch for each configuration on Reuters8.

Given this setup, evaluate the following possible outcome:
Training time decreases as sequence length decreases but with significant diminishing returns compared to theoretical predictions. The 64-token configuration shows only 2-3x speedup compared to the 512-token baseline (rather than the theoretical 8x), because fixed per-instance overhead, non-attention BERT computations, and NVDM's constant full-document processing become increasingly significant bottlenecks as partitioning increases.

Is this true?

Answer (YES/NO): NO